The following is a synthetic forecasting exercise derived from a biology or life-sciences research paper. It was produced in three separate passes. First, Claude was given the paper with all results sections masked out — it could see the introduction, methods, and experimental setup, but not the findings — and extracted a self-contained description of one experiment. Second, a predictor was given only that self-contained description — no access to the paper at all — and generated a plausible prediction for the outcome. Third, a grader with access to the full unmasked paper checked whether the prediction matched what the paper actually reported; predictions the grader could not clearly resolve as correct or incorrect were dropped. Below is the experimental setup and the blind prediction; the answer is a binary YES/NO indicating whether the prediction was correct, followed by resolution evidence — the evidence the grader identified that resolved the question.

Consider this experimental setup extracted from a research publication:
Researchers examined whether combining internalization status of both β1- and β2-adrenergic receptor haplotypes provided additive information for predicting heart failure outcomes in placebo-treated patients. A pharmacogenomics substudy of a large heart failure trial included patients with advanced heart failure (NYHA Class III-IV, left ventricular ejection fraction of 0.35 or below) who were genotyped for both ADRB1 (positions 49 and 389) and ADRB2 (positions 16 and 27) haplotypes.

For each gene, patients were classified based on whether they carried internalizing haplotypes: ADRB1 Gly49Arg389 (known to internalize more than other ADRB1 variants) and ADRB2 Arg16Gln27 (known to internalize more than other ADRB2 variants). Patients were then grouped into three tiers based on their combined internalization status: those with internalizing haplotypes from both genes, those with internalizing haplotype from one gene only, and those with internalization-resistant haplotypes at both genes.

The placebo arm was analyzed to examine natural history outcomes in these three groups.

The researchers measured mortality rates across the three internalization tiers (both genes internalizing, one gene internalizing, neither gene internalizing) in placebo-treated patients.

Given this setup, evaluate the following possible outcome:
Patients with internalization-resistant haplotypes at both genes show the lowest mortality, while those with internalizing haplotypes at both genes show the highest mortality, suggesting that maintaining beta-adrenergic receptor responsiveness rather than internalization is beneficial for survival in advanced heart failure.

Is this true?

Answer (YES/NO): NO